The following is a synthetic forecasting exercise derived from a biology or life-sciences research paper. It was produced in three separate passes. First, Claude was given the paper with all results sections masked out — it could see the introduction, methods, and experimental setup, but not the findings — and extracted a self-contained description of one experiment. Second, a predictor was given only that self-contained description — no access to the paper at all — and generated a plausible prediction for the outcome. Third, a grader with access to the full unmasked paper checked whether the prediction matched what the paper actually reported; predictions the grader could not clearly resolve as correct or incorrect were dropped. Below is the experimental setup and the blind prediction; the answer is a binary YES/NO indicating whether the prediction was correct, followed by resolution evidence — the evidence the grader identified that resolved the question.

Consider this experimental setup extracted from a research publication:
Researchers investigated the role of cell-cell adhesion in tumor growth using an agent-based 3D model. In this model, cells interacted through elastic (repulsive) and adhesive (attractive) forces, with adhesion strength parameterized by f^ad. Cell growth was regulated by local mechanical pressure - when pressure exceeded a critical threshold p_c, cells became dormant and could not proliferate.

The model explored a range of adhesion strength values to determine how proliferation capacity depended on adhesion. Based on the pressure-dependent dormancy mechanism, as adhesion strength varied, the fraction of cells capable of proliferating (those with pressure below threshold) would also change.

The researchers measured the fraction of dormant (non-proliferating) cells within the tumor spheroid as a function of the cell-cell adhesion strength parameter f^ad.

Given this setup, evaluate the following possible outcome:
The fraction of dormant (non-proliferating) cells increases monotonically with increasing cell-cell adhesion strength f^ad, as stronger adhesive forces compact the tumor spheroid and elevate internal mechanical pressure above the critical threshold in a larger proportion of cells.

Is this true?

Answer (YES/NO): NO